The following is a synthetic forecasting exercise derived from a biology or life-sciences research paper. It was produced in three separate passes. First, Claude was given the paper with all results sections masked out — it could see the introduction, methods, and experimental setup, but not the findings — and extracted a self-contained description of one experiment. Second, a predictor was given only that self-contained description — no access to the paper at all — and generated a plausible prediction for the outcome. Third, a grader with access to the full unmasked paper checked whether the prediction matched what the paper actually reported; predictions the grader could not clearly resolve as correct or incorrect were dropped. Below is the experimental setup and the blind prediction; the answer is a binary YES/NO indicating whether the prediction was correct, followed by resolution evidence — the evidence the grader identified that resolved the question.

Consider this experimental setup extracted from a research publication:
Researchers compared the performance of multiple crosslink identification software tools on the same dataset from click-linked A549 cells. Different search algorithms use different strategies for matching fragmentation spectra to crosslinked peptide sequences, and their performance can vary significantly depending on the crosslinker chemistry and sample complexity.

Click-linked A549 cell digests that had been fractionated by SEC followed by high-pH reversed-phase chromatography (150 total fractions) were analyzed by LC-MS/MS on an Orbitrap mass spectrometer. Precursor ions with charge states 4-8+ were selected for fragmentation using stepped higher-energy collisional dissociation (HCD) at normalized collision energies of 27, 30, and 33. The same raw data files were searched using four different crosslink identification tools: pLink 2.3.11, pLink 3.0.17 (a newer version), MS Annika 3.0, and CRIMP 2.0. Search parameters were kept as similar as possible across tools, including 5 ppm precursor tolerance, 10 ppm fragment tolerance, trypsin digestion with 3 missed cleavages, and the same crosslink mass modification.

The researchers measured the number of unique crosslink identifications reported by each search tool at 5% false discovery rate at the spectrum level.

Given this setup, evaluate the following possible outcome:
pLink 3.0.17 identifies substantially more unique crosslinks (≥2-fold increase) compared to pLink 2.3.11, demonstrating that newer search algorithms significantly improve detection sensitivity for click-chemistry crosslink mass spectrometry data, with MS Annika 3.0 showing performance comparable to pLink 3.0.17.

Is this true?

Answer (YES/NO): NO